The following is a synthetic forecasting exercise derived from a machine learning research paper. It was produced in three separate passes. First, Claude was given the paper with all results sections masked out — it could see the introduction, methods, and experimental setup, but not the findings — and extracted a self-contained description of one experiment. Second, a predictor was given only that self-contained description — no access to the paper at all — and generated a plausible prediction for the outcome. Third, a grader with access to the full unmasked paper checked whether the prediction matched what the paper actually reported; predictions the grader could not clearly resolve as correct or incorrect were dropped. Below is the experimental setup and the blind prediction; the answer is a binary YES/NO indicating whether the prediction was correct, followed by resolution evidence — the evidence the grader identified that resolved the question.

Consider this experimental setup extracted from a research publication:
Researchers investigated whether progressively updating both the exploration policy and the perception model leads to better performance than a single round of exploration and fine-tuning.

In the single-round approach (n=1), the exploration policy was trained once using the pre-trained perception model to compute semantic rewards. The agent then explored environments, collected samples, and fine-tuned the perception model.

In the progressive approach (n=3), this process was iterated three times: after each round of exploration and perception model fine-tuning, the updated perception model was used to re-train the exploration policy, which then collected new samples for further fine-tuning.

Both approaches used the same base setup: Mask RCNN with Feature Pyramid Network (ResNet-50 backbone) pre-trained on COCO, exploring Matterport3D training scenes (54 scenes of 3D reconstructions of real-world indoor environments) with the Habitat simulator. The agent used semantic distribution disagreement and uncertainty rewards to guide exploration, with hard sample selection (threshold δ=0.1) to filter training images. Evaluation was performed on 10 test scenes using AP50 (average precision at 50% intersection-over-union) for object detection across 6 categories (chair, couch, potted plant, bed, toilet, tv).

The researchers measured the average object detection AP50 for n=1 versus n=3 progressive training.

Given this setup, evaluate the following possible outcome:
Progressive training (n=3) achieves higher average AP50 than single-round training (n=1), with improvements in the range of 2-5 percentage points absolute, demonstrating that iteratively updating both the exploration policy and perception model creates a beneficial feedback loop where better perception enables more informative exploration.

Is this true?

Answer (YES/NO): NO